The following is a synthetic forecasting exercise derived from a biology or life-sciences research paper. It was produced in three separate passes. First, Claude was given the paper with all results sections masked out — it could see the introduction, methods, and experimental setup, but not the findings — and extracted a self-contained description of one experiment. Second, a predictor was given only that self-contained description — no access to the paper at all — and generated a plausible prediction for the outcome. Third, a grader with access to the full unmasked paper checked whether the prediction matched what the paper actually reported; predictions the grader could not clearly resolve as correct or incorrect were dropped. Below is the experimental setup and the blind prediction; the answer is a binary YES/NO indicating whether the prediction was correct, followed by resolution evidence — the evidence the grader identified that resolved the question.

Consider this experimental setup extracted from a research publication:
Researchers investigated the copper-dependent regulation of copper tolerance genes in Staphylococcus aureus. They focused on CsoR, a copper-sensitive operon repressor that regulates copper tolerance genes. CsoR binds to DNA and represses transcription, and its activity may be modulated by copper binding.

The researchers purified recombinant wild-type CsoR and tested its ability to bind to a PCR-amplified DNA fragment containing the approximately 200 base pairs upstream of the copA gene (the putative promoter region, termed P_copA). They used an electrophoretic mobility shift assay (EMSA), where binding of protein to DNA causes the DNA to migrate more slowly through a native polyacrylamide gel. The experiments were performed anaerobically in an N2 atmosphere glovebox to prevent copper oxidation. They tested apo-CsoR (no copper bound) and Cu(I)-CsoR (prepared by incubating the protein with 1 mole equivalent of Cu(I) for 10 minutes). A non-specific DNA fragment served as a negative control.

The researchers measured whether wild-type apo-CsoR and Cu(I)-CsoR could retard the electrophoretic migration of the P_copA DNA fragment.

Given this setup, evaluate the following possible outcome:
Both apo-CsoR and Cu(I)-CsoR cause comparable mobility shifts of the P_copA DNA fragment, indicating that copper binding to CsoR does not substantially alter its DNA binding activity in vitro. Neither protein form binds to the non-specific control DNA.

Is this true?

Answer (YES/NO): NO